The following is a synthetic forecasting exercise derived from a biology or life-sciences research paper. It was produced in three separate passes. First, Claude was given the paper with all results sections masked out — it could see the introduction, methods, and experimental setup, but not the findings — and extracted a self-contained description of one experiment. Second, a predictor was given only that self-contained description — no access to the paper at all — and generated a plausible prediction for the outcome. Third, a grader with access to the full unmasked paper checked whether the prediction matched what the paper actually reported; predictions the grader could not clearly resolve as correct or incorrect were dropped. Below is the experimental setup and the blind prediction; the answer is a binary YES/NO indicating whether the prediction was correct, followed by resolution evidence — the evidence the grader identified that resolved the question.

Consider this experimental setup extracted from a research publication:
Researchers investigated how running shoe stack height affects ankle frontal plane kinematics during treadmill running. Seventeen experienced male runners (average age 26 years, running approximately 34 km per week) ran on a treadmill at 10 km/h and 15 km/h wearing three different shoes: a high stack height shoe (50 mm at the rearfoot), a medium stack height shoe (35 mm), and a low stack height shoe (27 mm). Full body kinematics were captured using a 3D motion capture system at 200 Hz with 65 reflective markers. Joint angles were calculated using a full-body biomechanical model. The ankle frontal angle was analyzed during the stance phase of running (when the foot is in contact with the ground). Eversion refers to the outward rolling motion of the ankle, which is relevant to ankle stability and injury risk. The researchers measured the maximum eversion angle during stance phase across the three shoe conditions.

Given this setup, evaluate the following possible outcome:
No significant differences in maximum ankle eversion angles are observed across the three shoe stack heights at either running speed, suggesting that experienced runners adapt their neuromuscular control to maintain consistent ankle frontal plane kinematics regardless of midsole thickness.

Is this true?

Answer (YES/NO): NO